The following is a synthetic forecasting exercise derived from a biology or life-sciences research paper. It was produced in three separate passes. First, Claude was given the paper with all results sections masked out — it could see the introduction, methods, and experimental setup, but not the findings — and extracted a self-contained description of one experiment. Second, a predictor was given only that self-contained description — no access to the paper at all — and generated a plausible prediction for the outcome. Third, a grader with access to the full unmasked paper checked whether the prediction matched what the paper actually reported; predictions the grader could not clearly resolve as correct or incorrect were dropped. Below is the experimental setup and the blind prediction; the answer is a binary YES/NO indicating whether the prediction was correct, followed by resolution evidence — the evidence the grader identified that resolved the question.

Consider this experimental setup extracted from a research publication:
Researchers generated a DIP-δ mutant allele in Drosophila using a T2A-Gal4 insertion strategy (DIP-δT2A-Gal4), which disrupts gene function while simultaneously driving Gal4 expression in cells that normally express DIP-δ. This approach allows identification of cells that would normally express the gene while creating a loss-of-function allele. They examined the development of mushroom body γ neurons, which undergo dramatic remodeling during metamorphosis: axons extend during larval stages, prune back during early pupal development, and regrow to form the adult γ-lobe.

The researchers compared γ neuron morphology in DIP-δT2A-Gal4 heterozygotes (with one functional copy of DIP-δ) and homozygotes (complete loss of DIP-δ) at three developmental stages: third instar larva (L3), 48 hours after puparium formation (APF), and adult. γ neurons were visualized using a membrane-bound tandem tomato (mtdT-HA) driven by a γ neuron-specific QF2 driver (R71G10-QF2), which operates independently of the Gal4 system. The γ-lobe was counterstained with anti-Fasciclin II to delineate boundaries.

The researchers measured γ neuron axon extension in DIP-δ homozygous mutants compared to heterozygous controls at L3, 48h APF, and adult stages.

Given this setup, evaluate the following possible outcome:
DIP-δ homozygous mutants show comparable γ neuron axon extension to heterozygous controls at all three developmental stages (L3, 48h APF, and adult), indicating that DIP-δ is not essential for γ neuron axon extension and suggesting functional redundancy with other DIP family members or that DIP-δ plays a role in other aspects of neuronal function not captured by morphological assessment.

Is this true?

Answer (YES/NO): NO